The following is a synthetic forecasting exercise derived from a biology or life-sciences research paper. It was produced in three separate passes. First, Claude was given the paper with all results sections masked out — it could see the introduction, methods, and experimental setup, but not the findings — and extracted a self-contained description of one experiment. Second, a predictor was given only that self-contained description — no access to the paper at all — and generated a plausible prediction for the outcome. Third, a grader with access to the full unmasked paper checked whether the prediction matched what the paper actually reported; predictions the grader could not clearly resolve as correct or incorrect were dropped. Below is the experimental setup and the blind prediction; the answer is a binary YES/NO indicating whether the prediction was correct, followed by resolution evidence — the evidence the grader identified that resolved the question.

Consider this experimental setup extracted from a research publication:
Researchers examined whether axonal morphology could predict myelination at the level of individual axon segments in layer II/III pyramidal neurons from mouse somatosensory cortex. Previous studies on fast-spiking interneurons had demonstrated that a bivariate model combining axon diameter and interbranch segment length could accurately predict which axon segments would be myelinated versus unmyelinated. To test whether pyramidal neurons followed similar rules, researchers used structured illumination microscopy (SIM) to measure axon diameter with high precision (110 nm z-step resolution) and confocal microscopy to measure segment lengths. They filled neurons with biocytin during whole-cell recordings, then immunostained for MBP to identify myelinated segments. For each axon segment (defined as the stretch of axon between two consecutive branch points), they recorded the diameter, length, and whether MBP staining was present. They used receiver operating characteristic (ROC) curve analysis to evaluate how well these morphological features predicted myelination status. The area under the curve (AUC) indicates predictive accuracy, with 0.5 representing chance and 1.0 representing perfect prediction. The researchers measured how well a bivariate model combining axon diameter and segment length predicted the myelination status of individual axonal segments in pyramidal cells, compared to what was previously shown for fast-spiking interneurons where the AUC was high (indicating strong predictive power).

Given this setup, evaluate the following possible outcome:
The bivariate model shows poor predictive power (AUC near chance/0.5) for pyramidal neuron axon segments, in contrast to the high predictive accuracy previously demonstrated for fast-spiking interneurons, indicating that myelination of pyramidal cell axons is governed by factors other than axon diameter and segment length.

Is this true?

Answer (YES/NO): NO